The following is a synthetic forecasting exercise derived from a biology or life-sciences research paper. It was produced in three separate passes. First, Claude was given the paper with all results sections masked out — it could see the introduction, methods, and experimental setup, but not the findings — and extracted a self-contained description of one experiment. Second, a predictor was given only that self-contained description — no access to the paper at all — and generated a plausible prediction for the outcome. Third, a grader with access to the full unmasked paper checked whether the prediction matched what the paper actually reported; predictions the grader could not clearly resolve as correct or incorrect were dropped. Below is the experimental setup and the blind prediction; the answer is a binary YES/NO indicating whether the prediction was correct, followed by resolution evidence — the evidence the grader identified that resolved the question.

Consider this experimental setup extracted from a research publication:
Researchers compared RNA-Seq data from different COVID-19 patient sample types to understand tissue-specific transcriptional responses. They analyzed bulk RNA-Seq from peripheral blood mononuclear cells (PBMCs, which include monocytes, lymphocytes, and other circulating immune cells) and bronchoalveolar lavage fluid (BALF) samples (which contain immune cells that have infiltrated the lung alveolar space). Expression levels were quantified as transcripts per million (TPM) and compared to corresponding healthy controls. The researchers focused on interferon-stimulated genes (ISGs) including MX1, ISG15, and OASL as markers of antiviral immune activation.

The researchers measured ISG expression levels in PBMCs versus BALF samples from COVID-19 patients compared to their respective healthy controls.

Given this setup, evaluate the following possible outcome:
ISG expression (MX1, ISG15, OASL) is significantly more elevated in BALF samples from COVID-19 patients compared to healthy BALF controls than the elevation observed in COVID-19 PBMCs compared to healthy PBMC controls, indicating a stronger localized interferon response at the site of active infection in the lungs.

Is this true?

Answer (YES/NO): YES